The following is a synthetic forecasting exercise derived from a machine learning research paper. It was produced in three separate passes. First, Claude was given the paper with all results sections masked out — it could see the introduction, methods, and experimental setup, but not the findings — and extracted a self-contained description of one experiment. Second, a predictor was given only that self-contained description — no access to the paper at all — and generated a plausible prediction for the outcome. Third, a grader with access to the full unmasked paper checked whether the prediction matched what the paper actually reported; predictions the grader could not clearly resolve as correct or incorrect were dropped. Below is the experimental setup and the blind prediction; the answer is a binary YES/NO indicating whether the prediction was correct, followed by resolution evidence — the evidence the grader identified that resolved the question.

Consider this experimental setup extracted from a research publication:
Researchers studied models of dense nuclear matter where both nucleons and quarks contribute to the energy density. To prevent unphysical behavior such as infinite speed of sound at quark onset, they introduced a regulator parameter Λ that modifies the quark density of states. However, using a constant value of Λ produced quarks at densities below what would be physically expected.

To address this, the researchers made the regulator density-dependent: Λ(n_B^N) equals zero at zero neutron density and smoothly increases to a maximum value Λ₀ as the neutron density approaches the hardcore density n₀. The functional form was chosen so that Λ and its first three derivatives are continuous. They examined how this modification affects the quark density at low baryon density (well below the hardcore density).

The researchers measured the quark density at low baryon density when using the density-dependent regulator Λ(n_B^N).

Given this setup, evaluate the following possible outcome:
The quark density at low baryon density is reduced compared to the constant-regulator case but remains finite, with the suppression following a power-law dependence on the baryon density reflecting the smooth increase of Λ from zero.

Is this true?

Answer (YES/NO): NO